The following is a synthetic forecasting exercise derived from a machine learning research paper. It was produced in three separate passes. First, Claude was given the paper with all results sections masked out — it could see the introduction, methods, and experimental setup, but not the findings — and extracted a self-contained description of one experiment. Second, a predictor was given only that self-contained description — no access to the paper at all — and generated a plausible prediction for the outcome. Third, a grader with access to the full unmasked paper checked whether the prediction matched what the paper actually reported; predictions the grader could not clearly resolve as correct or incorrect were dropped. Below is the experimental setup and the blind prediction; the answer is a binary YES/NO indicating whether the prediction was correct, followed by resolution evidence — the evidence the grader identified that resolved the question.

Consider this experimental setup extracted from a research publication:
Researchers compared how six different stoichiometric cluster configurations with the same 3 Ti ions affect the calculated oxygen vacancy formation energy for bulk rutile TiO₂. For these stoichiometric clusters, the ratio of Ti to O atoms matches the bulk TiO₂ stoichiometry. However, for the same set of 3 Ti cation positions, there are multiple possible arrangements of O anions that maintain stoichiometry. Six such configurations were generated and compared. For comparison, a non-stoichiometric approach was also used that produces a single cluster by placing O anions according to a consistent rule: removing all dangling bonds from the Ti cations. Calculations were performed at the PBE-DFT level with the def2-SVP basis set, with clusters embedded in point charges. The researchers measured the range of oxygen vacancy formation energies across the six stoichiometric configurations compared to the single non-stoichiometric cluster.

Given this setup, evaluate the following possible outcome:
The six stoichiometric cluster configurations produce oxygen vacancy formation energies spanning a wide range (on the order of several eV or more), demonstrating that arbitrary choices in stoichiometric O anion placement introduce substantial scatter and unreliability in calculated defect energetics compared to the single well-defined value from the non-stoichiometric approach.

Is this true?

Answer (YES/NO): NO